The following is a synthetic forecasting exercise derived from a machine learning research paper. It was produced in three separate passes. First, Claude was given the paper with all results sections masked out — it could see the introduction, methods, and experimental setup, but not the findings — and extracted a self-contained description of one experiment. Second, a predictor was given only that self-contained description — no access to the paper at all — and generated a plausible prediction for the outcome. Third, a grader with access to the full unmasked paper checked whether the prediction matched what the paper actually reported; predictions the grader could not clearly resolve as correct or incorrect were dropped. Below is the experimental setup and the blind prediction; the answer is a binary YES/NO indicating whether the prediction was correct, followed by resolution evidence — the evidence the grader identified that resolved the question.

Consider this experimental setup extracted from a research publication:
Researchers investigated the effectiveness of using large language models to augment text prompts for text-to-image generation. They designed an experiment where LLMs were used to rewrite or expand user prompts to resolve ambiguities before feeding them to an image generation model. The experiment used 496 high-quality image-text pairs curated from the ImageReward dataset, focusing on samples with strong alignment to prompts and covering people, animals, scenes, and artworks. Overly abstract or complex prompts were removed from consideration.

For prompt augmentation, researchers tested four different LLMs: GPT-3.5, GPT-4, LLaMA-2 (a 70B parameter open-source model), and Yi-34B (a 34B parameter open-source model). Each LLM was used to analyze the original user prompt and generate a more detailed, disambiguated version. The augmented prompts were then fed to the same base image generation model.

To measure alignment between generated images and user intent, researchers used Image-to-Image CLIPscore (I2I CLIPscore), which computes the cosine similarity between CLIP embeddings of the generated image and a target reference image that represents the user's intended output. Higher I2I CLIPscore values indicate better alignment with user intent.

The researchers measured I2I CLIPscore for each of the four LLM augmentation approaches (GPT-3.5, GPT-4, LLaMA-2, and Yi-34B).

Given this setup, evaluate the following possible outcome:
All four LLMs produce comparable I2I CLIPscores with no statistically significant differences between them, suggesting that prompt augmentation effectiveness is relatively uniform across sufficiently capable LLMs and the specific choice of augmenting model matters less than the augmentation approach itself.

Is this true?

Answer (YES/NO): NO